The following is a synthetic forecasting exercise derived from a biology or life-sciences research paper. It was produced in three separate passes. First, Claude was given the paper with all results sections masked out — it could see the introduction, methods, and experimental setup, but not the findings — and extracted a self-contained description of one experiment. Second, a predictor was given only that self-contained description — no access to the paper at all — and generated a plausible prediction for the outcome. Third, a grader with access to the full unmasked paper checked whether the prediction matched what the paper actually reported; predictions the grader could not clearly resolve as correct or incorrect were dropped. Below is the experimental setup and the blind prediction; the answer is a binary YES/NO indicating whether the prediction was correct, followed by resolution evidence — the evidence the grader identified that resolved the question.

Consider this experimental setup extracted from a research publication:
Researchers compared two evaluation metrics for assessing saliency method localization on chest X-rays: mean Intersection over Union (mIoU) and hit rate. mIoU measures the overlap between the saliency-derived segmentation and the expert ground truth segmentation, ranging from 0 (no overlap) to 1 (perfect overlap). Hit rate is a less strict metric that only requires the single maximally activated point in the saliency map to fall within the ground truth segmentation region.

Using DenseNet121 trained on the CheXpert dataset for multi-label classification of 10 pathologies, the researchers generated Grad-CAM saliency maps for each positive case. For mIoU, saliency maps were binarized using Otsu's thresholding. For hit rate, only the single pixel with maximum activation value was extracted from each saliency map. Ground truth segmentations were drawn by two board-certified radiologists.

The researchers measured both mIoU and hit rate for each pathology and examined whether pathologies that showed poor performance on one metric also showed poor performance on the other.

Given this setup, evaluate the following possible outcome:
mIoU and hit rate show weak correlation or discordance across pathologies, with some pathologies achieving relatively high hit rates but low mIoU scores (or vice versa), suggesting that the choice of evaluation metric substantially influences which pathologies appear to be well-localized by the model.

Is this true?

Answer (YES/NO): YES